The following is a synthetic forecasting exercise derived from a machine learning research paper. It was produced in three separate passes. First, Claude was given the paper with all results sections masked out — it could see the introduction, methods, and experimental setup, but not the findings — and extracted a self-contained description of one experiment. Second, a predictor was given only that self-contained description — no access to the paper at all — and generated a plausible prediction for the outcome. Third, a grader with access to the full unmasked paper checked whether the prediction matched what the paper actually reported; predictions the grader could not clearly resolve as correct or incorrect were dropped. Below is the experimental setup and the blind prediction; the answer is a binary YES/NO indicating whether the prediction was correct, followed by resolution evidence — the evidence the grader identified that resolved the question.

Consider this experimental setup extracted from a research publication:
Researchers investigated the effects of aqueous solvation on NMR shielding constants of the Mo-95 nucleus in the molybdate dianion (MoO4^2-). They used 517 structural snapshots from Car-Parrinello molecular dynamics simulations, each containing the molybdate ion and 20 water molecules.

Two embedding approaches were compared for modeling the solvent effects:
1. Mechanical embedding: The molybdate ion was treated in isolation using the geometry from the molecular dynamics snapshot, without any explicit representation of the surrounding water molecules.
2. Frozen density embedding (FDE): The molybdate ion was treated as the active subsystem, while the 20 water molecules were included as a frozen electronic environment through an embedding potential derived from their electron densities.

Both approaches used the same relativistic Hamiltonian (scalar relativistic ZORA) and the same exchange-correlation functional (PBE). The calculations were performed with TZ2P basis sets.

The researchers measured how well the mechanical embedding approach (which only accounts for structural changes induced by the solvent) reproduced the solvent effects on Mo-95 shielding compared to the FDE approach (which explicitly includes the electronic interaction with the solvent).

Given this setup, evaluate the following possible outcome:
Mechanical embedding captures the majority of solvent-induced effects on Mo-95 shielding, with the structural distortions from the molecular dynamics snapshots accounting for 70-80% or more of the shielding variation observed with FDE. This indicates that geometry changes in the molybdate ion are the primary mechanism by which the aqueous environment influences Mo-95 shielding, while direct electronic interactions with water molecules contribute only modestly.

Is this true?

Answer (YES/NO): NO